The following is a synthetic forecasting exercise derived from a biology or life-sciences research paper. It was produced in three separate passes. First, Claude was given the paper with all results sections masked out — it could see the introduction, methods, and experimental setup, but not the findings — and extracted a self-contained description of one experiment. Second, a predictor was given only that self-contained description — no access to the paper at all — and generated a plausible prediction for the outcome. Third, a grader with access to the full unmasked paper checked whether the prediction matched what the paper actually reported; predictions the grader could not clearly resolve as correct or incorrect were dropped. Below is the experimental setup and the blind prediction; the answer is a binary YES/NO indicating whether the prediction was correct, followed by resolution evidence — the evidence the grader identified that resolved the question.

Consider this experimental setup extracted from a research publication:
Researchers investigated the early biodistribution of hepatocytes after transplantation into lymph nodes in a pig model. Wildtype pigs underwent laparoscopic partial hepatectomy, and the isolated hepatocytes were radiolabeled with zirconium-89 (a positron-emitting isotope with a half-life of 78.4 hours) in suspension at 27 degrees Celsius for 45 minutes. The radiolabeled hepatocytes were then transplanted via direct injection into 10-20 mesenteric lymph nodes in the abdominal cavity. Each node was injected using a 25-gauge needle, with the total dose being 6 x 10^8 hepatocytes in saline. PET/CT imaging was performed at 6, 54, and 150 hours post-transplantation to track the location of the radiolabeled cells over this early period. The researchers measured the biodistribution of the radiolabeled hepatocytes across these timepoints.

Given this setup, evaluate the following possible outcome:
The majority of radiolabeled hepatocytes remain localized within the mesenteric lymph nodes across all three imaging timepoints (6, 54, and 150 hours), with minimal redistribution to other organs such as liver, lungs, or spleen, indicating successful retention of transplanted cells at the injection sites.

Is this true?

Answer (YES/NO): YES